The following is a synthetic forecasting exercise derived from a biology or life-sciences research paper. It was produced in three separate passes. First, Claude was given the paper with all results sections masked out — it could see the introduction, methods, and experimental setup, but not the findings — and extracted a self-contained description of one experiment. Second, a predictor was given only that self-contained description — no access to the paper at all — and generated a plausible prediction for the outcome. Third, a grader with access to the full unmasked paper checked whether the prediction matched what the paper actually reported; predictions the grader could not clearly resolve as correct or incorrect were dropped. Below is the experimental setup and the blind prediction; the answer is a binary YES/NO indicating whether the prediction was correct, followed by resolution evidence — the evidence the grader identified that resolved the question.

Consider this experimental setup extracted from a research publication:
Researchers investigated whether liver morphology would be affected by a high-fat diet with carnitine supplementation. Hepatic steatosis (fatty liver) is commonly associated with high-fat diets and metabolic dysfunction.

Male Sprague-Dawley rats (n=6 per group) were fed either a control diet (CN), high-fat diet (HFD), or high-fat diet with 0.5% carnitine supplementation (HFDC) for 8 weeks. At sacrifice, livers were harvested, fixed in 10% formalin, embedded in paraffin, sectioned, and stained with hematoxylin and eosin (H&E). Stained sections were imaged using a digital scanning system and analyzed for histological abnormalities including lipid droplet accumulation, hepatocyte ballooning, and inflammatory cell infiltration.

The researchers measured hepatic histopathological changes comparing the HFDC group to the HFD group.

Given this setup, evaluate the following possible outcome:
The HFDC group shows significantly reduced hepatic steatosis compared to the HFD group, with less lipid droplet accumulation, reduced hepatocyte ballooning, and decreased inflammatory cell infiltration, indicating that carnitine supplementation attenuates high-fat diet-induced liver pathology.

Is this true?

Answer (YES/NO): NO